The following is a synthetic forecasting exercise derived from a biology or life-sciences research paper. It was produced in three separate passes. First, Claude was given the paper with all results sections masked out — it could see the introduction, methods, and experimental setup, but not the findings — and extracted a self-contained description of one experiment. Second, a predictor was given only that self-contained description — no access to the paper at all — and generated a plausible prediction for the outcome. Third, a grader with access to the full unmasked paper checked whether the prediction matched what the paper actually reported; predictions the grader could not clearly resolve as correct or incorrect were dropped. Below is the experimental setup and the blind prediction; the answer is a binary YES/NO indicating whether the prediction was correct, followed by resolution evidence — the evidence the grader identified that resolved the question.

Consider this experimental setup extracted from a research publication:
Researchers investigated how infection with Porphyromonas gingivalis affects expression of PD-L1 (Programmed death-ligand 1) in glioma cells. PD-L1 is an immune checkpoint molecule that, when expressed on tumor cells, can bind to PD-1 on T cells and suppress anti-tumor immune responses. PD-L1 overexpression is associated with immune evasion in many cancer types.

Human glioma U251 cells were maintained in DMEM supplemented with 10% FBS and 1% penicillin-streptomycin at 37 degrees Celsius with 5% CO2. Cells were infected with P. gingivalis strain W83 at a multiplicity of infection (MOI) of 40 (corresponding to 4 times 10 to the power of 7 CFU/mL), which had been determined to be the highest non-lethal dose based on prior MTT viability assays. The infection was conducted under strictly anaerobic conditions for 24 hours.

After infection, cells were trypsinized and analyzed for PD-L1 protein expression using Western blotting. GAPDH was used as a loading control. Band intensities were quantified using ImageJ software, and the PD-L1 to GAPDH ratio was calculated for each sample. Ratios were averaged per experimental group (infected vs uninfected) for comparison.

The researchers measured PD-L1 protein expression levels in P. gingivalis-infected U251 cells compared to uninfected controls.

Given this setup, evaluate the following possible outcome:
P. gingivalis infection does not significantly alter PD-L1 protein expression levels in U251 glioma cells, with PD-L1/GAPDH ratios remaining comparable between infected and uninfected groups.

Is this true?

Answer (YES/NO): NO